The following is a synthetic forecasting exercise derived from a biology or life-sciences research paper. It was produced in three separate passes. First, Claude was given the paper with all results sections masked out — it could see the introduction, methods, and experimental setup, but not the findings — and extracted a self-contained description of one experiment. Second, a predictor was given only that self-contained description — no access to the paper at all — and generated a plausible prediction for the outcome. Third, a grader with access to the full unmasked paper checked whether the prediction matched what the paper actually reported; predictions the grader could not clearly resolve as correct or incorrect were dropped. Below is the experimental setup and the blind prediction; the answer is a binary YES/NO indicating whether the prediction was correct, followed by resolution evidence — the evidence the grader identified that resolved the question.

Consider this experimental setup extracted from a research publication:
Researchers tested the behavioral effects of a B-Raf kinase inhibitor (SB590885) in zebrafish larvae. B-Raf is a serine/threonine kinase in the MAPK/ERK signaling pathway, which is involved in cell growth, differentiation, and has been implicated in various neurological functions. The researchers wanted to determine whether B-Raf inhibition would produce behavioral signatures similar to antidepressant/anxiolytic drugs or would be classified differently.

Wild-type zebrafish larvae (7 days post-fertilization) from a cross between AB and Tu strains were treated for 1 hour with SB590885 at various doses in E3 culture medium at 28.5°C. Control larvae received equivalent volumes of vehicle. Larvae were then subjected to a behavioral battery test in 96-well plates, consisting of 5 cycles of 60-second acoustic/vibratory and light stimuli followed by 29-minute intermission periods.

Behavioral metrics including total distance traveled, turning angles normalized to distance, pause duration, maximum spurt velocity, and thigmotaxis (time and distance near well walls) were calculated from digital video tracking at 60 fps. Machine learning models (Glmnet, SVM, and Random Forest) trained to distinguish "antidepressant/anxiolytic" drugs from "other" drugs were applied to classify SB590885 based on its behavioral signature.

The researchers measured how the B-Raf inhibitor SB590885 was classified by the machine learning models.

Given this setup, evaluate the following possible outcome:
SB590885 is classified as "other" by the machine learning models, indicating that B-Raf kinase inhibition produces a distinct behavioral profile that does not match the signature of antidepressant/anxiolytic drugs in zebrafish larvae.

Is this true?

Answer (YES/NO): YES